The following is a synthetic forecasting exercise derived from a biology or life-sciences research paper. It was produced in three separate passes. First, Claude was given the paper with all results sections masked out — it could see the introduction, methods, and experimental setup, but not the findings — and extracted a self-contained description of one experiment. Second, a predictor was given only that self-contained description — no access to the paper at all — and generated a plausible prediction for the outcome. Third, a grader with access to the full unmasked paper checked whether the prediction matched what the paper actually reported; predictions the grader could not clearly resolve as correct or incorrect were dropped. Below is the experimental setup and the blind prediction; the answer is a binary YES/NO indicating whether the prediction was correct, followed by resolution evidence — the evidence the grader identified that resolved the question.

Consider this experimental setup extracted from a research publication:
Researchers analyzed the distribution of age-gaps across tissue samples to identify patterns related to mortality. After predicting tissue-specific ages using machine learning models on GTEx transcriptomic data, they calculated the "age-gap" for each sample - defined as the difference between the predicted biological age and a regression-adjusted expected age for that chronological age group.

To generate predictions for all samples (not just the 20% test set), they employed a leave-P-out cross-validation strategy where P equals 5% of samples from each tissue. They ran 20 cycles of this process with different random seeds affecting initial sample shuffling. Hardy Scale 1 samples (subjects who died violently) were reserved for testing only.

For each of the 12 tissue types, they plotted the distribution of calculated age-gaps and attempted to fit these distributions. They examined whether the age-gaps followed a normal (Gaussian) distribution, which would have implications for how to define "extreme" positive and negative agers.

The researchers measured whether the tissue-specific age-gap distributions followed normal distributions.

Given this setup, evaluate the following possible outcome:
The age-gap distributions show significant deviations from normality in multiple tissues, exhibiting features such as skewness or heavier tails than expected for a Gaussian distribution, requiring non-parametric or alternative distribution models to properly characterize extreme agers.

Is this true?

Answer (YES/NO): NO